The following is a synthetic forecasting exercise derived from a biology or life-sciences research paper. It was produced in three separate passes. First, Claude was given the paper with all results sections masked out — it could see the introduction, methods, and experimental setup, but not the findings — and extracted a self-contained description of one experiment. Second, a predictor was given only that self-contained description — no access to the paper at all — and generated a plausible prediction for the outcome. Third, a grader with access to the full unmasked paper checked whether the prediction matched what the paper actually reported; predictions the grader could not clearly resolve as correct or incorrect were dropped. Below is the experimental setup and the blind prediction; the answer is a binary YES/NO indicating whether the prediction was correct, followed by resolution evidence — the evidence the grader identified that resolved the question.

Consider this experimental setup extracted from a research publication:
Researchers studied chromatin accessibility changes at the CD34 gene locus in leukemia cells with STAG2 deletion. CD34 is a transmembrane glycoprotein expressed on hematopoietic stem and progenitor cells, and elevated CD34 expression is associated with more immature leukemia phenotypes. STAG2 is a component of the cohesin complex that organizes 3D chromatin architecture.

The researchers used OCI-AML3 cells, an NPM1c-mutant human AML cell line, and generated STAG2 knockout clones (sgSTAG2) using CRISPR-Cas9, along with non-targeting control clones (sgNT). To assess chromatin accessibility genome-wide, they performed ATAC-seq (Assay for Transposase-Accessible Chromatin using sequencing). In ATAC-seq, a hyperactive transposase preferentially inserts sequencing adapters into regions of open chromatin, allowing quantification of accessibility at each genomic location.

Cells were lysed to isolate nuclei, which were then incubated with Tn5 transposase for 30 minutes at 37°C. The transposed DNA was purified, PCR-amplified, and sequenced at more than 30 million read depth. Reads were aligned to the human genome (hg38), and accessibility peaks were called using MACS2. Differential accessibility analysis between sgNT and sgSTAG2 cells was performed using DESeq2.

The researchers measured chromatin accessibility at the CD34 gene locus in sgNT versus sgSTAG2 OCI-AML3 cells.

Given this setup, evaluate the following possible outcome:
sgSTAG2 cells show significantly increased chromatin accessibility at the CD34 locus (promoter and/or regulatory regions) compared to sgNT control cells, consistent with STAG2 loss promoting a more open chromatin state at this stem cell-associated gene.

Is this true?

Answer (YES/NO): YES